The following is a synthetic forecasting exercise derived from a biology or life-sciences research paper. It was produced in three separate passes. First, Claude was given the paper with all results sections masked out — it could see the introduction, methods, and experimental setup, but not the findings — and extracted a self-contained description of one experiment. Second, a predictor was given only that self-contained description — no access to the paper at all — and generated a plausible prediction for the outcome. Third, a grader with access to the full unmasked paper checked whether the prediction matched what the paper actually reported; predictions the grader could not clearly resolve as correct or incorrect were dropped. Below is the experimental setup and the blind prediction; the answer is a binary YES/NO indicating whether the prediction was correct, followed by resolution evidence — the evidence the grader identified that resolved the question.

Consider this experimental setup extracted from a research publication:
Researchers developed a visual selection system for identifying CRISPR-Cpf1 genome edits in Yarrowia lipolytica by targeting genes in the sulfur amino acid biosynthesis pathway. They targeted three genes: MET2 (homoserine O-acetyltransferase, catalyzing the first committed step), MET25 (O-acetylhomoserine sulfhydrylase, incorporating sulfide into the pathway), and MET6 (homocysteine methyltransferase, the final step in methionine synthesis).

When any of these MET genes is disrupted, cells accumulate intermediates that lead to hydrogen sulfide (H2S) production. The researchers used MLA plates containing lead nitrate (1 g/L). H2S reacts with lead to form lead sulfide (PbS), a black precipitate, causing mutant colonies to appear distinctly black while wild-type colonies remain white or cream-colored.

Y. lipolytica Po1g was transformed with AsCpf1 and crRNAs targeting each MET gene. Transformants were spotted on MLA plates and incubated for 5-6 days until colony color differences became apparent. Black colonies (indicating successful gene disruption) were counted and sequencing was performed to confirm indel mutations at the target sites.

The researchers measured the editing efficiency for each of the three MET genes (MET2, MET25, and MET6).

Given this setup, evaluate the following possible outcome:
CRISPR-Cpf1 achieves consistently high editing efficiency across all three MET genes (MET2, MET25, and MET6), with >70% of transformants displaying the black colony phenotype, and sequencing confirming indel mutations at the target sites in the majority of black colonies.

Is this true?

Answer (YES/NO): NO